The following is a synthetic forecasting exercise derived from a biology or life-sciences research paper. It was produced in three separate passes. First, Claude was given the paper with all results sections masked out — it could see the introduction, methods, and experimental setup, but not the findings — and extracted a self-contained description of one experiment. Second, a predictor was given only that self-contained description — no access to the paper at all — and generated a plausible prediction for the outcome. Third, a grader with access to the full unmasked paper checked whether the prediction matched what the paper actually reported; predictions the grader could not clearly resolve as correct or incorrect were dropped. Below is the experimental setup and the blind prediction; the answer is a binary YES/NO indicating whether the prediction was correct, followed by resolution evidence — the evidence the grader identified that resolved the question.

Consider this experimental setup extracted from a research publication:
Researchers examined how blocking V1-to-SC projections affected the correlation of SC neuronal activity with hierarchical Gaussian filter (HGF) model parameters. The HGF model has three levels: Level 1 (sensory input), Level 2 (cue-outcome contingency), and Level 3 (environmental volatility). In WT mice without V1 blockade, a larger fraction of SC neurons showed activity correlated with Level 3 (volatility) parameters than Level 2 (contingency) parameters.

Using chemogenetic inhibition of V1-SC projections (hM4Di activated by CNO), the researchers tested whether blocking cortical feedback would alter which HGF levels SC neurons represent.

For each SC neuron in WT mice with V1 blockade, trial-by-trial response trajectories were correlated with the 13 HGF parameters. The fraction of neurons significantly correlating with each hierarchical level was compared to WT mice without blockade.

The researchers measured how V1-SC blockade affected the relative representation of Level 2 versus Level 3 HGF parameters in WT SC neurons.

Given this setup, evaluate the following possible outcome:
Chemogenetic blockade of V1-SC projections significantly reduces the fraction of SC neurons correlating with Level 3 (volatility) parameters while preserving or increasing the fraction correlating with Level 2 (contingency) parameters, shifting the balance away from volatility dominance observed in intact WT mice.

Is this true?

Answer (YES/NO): NO